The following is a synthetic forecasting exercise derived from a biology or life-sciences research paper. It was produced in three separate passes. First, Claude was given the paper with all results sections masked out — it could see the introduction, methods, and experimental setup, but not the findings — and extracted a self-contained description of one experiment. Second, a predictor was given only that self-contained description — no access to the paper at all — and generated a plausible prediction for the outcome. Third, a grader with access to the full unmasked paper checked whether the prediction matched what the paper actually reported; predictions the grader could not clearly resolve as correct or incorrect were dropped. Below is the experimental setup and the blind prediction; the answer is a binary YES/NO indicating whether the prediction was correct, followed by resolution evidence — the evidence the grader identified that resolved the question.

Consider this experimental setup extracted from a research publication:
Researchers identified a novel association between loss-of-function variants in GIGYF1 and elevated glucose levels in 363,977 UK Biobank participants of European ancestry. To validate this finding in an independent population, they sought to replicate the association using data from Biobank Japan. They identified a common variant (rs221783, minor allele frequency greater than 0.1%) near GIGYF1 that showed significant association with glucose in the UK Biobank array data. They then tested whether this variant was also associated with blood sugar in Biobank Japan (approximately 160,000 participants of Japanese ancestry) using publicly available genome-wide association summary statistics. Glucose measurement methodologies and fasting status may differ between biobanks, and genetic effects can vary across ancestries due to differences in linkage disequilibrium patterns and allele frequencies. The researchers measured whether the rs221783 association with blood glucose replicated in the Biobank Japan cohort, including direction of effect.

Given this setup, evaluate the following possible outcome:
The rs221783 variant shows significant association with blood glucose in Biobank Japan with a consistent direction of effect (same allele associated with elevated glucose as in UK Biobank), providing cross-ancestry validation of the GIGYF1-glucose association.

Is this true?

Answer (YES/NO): NO